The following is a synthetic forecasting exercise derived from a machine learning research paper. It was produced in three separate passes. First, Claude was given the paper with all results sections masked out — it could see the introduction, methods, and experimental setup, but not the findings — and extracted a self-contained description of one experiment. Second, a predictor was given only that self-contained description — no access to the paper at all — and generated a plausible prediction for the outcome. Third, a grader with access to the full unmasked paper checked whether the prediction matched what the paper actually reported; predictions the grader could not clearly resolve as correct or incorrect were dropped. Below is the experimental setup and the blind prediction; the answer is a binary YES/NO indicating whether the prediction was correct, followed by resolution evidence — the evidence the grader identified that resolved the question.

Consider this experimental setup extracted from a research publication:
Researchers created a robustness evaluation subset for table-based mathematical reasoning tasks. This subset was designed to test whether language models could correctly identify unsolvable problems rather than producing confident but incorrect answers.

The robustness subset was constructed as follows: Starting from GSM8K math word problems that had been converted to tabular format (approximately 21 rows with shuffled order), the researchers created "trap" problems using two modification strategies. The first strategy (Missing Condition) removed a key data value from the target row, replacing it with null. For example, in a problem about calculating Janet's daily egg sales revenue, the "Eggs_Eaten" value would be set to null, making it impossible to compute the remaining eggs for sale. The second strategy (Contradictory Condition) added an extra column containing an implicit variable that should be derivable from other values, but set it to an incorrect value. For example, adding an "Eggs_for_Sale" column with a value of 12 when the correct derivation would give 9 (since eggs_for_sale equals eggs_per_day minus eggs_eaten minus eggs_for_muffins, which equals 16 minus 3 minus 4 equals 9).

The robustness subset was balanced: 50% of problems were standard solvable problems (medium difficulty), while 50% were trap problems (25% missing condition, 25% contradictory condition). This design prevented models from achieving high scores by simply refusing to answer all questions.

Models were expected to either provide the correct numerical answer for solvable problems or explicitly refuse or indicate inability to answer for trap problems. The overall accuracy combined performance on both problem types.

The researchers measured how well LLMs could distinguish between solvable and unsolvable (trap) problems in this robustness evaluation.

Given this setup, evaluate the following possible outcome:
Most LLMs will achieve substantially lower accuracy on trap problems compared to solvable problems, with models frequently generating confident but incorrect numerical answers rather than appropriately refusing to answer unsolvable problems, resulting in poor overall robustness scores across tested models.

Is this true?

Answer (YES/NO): YES